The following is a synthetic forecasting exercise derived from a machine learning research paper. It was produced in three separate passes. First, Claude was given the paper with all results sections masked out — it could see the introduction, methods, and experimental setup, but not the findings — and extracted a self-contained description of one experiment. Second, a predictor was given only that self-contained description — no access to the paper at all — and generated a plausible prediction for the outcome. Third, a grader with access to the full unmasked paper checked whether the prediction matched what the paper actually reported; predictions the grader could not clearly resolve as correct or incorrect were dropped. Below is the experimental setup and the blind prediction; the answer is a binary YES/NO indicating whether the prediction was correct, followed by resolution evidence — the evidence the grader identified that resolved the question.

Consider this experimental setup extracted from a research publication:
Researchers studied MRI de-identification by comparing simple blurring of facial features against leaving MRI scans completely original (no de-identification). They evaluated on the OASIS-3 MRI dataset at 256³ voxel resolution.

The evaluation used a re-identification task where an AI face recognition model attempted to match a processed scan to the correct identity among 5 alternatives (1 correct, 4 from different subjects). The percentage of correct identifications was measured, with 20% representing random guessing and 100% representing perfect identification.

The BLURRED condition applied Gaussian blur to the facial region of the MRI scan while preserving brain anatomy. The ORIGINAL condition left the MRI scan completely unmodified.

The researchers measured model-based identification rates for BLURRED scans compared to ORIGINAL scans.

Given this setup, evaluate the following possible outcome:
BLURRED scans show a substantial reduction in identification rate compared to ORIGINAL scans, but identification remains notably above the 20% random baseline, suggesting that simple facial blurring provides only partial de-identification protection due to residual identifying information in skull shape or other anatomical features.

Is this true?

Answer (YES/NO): NO